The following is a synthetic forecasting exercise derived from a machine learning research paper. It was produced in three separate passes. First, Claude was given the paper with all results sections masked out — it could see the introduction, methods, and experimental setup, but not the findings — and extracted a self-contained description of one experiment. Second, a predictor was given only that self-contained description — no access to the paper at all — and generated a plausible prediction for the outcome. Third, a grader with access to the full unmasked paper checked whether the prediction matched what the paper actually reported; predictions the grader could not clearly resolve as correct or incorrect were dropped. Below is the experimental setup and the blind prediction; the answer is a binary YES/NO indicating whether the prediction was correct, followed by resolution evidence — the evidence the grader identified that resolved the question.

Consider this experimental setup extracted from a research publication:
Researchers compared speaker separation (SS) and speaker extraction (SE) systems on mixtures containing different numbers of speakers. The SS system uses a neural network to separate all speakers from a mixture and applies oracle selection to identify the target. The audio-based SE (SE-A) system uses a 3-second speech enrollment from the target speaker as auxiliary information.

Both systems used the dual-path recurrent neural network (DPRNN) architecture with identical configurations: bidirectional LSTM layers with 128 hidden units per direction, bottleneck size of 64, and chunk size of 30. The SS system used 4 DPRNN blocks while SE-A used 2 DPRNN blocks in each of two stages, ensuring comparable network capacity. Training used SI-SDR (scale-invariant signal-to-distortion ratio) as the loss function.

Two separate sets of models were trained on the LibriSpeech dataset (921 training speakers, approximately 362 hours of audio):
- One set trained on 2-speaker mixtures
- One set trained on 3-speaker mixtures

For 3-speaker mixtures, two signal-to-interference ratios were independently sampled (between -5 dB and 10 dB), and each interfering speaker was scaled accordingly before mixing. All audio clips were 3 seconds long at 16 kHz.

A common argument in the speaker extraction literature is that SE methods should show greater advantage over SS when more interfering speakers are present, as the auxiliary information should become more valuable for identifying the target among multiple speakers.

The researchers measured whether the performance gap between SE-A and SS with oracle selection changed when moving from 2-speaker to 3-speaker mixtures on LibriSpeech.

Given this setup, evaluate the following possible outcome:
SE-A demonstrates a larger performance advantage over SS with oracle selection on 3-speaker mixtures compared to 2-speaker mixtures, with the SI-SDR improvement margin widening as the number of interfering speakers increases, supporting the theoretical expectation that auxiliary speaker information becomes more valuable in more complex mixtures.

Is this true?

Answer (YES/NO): NO